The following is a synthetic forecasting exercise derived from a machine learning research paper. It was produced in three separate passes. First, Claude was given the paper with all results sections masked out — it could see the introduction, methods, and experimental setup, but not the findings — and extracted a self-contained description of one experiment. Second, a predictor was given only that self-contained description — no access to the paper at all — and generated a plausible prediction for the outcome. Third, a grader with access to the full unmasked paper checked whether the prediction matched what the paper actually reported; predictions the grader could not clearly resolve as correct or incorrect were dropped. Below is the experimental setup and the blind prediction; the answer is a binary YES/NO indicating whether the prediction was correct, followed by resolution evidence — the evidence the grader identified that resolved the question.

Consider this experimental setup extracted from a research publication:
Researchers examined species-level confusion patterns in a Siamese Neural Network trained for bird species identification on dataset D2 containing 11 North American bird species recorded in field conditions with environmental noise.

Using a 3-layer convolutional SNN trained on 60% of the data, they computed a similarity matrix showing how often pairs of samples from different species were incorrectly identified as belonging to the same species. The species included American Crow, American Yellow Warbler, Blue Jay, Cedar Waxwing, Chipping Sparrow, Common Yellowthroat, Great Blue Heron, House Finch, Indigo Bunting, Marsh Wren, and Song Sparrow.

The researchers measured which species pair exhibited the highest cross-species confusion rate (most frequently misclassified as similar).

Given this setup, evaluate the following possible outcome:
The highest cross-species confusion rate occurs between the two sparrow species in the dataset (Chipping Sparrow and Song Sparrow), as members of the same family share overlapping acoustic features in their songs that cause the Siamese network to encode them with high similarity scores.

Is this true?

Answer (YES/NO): NO